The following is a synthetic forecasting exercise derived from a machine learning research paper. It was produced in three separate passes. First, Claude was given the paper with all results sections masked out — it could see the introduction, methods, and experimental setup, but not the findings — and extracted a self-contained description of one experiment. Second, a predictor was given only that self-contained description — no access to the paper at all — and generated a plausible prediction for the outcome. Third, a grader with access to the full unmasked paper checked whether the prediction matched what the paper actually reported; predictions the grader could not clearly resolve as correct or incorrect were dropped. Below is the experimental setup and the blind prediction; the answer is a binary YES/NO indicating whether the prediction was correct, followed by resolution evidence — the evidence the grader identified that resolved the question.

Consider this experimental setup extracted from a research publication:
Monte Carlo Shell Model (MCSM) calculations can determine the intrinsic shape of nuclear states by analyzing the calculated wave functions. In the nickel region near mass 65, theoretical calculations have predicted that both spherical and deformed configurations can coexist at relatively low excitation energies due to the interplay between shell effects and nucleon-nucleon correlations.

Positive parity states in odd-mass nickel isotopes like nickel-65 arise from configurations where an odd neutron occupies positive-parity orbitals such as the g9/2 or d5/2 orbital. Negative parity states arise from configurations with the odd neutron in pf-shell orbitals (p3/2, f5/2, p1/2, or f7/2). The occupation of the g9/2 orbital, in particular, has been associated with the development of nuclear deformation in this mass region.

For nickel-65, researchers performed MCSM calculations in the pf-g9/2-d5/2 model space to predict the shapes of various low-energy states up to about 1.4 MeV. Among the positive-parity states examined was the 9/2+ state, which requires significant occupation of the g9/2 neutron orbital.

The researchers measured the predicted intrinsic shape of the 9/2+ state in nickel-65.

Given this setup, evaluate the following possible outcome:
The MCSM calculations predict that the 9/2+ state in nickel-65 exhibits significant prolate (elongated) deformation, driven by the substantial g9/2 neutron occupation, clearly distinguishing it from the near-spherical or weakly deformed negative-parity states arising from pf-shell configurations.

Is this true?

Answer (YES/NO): NO